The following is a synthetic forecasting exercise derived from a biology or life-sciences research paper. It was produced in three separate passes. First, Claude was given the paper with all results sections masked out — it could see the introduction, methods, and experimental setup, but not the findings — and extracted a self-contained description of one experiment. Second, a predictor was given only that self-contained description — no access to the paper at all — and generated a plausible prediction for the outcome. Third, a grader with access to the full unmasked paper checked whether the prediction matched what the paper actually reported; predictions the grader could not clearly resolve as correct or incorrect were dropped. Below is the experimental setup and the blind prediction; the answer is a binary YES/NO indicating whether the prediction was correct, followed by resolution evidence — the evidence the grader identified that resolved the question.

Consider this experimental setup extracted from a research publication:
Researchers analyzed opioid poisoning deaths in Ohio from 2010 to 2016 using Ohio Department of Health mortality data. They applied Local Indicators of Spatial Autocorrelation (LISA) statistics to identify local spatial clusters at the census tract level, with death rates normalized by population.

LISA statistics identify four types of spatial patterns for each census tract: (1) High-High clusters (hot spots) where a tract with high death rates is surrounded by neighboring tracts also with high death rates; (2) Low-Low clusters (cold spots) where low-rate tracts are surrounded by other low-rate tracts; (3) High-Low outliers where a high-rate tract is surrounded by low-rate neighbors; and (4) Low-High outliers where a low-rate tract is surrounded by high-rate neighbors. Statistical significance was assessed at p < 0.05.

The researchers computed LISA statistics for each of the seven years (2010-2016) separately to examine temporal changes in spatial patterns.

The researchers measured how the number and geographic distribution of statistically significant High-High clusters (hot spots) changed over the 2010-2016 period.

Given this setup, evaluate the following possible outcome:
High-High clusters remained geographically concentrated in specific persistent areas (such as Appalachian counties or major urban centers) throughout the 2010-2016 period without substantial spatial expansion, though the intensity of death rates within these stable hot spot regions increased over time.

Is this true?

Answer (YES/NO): NO